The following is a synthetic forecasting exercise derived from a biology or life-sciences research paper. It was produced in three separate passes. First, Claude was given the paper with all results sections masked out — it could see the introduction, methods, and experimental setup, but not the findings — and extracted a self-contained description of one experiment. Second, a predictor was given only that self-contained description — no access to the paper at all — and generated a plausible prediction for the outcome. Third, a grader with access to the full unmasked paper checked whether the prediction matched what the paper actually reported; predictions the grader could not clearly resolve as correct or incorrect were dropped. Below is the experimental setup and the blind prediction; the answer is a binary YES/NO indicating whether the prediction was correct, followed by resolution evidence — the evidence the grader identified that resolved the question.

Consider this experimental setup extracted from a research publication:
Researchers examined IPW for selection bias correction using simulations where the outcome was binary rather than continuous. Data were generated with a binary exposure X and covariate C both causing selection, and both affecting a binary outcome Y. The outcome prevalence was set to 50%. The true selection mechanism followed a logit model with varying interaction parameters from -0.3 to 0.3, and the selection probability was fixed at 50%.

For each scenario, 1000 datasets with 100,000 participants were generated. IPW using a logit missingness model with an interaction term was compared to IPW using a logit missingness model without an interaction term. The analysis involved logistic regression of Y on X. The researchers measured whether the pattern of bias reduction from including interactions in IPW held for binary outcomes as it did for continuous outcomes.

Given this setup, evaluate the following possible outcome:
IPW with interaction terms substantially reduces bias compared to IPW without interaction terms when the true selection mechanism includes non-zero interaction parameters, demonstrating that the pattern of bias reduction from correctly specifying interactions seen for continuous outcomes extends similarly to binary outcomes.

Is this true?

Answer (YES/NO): YES